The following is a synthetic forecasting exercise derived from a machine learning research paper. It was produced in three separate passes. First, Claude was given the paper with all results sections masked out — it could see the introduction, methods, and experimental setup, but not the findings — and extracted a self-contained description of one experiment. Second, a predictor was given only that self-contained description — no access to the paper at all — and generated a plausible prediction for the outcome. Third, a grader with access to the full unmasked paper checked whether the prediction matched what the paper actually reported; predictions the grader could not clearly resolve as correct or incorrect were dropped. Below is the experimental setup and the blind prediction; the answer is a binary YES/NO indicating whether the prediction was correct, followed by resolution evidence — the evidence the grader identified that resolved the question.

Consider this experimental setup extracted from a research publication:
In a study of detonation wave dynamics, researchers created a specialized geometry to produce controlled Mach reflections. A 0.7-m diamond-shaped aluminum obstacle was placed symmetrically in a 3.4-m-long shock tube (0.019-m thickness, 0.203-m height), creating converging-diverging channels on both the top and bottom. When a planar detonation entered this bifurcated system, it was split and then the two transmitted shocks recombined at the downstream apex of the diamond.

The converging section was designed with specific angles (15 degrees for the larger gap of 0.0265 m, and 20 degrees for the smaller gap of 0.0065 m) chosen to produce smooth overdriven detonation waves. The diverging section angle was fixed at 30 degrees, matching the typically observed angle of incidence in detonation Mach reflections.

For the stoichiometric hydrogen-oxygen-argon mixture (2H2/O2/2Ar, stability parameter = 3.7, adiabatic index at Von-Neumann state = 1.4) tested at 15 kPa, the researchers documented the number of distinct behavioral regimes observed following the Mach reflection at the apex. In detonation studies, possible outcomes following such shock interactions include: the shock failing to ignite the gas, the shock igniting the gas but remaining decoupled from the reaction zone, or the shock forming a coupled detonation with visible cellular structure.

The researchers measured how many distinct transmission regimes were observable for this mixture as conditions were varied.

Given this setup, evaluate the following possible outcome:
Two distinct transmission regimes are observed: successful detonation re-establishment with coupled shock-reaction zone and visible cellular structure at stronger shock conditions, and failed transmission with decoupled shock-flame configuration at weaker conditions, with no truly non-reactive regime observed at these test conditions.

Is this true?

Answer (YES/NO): NO